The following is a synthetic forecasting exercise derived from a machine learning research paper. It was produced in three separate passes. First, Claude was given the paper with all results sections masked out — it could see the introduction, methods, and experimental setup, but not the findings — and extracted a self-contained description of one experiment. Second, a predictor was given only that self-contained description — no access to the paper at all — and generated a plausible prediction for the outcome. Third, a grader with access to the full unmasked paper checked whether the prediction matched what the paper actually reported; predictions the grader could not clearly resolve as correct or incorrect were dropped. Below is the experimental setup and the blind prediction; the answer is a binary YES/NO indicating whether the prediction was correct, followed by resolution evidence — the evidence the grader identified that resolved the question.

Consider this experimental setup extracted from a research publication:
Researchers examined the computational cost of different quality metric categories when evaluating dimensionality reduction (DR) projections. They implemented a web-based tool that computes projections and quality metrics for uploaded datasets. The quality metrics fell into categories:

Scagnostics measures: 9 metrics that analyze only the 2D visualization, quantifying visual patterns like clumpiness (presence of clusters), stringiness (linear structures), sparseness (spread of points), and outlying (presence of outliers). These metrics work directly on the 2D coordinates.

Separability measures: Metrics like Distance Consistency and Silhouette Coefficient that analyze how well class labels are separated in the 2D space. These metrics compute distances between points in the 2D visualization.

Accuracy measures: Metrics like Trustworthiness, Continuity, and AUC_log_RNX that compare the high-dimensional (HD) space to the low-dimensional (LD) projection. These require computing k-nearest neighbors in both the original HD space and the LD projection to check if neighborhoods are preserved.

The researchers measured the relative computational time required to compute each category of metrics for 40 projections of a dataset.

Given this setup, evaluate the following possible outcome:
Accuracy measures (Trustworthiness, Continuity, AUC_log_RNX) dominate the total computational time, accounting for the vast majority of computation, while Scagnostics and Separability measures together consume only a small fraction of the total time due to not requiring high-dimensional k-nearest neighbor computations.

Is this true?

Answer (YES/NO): YES